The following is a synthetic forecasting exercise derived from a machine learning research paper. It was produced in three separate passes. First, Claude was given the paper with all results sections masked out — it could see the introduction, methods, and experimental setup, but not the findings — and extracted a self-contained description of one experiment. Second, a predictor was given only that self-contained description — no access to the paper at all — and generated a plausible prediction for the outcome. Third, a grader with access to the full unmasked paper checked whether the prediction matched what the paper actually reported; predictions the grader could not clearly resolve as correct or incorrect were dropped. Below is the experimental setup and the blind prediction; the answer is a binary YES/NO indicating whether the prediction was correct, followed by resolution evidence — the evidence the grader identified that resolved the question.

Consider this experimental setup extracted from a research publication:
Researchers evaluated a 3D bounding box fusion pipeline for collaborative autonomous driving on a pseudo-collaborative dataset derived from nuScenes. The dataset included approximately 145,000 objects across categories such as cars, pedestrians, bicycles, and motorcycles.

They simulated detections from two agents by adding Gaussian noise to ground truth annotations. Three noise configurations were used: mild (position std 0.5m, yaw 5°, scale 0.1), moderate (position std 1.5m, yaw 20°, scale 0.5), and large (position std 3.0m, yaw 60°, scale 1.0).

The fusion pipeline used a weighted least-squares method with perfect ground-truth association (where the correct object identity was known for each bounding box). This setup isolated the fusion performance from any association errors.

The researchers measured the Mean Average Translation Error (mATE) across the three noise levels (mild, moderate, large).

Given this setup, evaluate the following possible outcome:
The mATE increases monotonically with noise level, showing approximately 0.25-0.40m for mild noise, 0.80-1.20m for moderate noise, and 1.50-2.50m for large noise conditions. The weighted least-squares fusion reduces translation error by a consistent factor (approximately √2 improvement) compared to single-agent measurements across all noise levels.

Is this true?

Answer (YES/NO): NO